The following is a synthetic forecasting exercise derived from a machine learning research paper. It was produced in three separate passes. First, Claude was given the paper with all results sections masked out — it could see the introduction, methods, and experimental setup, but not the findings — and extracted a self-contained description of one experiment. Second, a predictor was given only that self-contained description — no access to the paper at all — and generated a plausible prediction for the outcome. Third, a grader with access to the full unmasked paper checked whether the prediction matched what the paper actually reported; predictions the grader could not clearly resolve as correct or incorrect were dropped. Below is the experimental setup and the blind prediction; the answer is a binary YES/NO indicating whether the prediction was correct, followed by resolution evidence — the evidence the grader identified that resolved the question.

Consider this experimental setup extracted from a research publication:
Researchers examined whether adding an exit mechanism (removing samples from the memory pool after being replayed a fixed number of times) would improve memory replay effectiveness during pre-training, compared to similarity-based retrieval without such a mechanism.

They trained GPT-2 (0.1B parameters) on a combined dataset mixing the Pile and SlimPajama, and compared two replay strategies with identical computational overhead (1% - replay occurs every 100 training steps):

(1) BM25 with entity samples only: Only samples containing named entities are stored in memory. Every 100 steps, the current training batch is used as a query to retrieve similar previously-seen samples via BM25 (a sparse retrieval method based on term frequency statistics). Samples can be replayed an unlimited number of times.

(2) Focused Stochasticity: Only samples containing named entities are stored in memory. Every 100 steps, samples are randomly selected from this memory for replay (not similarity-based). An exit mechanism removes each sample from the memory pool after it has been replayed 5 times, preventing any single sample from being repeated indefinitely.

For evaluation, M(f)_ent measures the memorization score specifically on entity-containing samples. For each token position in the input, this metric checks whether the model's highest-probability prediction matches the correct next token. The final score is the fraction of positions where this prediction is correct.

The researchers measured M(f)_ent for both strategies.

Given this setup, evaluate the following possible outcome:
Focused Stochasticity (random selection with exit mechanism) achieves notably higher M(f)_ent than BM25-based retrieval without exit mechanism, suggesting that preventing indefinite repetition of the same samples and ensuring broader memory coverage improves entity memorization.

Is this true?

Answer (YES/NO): YES